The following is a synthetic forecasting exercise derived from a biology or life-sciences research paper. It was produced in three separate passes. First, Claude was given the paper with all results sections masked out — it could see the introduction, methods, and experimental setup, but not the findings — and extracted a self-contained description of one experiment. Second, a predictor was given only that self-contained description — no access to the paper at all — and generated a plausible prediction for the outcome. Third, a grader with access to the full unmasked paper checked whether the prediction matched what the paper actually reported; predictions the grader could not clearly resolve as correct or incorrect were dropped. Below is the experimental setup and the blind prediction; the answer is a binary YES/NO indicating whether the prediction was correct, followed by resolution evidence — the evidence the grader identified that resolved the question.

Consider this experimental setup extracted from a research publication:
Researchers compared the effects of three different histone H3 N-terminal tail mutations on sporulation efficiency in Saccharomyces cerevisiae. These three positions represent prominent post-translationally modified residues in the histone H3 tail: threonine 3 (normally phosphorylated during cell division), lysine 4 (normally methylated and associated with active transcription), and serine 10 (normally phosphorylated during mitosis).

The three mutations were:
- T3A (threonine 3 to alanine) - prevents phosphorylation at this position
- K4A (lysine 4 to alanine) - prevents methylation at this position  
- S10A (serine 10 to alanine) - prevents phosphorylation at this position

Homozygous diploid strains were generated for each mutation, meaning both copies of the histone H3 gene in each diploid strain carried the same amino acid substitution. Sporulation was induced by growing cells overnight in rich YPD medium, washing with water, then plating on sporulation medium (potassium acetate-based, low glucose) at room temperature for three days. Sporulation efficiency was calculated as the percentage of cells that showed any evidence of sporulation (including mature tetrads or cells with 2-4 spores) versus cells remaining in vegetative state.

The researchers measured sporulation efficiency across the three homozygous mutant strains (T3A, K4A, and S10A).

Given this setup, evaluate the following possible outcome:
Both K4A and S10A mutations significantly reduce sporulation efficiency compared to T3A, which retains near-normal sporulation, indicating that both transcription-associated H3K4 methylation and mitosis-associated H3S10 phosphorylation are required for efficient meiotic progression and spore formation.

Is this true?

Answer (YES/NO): NO